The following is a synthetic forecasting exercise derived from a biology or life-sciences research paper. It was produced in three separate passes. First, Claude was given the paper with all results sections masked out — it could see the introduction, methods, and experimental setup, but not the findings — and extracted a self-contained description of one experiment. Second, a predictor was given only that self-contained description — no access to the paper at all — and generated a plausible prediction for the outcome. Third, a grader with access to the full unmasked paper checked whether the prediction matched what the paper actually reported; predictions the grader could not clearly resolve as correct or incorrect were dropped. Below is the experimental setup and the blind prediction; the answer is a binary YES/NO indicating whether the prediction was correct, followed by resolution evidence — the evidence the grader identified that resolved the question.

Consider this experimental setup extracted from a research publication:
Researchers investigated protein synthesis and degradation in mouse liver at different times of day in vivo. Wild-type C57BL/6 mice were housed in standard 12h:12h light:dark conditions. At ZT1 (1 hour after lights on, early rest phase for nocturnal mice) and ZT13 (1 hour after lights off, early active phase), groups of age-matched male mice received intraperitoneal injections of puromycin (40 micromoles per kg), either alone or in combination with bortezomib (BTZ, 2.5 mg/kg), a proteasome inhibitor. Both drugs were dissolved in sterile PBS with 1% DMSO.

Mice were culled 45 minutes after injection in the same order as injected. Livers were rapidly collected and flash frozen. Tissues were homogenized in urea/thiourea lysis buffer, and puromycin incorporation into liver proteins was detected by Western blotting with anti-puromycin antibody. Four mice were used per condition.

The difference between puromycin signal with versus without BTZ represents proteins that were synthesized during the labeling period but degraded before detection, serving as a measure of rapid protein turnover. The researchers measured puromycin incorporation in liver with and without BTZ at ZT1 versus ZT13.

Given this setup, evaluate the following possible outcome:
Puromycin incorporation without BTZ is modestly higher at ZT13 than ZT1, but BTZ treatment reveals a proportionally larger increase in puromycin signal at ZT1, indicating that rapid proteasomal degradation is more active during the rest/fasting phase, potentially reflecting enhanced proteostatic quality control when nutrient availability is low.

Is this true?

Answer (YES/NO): NO